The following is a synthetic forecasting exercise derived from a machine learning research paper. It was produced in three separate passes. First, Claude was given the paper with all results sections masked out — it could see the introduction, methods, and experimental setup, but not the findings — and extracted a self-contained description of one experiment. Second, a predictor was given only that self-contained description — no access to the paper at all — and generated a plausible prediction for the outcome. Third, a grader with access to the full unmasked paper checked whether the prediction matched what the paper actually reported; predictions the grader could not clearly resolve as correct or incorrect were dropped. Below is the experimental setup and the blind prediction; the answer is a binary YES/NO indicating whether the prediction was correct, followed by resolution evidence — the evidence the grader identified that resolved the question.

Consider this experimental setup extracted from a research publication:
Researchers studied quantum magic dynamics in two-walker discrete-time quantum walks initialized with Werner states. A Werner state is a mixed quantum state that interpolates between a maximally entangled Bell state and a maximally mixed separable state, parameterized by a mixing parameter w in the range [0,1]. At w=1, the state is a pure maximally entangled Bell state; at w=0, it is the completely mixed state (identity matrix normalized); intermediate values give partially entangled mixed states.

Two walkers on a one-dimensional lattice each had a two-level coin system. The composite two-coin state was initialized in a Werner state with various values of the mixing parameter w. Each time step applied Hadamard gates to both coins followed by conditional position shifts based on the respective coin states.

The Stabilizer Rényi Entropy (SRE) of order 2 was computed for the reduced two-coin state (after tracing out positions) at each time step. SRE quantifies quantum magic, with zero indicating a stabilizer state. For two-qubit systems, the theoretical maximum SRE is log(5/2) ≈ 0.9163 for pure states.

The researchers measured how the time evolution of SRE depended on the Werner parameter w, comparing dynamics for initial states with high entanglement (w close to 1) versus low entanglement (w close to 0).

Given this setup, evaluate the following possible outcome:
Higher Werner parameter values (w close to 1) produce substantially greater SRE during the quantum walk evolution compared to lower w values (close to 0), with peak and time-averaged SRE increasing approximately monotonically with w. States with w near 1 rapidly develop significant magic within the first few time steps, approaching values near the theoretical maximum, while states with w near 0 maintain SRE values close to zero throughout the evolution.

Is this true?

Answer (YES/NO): NO